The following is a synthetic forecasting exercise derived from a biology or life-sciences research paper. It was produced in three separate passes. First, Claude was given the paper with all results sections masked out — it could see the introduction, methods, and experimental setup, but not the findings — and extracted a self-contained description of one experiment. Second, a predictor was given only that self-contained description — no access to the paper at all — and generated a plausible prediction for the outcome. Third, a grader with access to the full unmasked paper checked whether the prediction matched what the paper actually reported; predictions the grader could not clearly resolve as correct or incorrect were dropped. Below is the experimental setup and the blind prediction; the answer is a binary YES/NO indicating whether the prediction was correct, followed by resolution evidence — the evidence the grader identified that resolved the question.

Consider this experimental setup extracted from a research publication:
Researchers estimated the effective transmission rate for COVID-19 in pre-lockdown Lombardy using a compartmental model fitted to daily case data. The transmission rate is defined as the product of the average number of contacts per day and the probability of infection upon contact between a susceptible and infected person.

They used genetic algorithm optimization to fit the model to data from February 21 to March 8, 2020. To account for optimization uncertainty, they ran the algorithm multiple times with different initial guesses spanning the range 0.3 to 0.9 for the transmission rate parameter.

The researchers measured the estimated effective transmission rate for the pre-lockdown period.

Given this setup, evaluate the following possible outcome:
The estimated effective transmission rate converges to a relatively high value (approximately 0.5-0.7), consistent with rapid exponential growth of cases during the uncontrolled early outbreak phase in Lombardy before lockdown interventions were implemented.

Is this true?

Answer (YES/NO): NO